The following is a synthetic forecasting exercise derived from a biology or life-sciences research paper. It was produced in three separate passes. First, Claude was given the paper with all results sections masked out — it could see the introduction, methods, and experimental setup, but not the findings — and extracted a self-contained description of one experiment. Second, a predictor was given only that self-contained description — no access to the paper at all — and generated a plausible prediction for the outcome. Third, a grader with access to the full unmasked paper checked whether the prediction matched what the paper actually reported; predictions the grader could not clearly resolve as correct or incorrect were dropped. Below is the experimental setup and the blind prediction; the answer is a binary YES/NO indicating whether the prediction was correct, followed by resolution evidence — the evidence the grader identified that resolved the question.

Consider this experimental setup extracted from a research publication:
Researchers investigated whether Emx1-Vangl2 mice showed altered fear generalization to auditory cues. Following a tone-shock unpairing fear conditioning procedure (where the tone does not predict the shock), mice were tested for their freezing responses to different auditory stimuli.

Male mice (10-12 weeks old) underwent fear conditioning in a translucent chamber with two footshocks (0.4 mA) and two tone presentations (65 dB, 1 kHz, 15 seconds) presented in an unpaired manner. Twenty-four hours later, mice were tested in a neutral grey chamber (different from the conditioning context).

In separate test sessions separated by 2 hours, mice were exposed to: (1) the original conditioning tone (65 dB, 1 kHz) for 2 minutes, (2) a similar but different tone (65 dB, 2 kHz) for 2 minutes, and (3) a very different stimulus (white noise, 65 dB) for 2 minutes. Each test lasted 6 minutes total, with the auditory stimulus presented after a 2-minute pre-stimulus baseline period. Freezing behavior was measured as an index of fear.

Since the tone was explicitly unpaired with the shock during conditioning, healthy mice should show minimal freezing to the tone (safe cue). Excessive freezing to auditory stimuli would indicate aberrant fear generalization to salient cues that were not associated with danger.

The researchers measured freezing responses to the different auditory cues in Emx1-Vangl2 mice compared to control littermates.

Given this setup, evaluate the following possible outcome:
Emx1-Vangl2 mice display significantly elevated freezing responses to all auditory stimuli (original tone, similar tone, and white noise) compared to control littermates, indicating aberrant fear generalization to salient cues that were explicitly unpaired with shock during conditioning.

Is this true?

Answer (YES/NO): NO